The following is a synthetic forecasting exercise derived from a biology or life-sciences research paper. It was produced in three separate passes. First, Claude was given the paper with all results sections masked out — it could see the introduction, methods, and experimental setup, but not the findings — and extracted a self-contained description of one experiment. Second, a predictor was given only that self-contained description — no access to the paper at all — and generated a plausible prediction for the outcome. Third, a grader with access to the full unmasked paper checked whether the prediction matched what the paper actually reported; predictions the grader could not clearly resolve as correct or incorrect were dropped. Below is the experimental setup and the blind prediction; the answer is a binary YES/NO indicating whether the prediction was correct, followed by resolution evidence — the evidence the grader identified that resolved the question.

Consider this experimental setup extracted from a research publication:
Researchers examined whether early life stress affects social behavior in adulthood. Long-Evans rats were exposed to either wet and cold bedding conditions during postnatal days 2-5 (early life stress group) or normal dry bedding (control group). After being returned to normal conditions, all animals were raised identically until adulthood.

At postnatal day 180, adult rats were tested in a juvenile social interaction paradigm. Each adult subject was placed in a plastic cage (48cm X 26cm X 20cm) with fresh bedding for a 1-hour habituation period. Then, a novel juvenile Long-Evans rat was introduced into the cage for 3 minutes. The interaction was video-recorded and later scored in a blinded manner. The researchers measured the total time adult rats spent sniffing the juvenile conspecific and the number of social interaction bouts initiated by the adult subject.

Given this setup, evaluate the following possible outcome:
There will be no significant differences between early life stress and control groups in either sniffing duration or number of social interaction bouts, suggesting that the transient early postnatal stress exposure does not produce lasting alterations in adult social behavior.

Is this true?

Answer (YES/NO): NO